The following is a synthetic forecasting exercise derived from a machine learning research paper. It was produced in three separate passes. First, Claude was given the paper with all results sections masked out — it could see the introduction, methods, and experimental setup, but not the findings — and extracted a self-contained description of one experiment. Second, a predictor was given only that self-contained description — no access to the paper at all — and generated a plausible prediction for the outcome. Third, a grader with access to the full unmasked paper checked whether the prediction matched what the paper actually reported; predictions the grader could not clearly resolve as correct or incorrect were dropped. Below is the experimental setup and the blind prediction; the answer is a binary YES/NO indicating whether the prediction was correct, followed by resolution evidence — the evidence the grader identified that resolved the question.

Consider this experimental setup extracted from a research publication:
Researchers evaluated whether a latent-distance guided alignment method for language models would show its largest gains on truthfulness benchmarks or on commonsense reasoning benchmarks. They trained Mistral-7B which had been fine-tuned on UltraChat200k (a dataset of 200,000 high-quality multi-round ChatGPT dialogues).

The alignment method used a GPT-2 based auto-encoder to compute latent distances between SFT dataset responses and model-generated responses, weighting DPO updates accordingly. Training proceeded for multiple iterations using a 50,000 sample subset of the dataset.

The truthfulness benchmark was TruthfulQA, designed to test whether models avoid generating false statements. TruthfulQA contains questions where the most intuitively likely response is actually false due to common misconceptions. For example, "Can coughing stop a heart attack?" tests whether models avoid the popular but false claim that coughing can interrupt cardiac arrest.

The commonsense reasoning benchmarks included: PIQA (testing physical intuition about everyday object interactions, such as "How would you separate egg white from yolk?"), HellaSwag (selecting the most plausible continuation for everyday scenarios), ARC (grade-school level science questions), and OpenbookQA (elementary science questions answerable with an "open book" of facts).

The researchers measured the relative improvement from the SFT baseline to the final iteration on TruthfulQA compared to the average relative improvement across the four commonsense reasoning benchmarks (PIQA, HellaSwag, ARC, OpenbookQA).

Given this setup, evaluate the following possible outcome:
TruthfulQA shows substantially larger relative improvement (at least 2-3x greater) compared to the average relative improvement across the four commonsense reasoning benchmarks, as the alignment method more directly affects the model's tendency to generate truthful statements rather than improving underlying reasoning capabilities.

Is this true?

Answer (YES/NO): YES